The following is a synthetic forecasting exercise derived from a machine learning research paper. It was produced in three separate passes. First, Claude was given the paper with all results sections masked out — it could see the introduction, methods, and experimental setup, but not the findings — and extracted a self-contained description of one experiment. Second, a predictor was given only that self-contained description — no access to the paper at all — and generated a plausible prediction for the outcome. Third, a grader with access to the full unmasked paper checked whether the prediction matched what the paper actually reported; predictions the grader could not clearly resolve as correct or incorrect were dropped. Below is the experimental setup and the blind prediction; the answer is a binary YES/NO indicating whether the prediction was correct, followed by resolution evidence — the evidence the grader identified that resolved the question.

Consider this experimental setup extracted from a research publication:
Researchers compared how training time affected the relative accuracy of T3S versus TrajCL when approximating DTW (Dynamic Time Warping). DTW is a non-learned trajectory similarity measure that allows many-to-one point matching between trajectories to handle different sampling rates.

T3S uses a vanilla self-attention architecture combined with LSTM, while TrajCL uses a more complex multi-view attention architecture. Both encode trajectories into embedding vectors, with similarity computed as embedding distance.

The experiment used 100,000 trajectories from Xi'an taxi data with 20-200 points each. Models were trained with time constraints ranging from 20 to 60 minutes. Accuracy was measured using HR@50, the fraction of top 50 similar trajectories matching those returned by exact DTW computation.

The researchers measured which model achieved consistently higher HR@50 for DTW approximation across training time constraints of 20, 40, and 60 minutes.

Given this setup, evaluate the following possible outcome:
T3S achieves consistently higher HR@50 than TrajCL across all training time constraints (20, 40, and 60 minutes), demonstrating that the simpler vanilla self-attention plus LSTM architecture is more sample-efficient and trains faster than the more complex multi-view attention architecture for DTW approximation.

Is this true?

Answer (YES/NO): NO